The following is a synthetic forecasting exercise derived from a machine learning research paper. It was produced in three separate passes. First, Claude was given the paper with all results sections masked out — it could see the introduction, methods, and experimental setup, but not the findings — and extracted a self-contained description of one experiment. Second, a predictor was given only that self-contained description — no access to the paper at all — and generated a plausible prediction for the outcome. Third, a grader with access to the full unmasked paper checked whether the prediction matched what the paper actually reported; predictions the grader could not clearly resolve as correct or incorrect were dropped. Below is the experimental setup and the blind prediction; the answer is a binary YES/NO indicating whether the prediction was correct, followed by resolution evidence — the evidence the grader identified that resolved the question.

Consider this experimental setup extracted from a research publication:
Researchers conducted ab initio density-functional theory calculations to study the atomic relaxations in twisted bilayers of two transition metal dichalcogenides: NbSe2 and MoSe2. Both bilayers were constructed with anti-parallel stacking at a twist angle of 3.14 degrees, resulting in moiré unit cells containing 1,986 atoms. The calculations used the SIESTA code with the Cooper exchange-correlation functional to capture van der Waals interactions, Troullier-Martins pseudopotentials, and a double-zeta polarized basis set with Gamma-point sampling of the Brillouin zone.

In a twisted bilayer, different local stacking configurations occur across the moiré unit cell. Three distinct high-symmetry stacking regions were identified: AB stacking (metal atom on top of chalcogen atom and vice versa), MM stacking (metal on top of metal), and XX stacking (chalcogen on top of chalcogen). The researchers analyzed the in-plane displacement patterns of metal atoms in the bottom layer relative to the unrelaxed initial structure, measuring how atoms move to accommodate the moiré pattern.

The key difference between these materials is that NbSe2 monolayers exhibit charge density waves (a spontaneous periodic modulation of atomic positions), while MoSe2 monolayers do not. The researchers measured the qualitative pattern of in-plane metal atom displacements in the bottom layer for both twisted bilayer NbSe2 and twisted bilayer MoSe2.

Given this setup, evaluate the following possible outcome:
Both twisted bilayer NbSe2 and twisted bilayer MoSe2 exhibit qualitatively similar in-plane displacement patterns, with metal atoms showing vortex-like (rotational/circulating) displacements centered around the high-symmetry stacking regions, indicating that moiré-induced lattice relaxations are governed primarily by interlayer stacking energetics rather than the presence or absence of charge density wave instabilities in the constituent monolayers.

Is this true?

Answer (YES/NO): NO